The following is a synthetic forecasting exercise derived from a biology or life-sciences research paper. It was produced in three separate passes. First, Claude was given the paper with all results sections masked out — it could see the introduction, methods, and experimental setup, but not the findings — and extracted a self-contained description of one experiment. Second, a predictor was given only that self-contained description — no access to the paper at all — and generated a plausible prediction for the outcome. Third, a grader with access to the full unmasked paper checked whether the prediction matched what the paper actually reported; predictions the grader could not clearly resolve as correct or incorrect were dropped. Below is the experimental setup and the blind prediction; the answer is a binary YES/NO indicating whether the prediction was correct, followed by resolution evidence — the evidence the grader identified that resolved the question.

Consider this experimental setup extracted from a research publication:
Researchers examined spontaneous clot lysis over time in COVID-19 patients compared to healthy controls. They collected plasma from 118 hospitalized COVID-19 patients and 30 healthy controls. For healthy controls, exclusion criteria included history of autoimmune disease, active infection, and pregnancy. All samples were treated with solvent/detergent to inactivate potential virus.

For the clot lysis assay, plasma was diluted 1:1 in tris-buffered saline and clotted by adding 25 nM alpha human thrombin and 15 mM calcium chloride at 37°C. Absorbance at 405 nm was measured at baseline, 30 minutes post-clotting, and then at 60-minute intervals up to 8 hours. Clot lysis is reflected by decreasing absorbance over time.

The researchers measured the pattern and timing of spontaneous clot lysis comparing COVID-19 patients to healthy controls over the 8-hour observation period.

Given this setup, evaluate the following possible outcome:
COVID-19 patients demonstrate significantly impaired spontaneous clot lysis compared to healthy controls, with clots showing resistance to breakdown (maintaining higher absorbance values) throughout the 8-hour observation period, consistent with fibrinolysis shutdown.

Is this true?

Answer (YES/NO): NO